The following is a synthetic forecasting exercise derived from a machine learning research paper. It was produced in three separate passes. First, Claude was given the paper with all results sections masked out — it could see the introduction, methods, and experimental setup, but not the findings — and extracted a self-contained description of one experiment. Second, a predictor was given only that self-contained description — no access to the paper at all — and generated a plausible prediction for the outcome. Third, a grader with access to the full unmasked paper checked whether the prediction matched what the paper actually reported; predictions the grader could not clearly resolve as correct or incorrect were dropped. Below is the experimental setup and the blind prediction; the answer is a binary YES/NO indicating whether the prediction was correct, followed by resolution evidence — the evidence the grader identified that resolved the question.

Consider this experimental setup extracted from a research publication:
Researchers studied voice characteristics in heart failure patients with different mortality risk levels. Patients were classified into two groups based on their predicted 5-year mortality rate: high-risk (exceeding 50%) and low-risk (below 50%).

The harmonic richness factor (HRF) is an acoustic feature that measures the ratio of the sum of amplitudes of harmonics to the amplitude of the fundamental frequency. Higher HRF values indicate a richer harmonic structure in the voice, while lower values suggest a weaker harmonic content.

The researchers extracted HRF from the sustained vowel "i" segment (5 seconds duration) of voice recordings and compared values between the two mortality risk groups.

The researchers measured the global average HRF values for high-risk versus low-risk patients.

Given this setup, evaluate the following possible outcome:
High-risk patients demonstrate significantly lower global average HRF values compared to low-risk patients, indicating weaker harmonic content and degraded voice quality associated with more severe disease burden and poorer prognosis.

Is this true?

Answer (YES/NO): NO